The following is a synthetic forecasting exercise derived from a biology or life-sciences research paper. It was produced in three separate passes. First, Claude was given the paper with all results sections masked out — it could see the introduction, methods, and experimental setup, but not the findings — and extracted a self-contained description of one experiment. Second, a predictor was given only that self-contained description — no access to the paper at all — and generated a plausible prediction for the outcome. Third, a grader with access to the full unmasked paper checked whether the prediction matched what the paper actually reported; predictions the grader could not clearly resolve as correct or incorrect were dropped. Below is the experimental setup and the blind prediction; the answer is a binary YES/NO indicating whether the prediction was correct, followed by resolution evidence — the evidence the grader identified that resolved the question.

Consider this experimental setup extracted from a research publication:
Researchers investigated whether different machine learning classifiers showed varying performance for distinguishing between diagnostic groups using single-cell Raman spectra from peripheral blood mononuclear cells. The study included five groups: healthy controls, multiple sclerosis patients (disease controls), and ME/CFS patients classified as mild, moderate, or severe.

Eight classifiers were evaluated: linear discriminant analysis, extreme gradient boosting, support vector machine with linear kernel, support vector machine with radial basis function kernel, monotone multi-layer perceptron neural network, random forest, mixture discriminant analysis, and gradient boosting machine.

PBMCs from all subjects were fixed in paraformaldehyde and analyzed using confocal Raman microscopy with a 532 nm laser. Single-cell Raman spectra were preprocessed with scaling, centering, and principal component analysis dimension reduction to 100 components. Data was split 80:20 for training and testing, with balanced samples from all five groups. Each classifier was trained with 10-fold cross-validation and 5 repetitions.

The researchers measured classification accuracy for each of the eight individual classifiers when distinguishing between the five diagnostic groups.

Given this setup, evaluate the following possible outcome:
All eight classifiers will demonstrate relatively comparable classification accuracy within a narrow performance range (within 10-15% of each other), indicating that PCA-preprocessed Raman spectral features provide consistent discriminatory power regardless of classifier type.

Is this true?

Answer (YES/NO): YES